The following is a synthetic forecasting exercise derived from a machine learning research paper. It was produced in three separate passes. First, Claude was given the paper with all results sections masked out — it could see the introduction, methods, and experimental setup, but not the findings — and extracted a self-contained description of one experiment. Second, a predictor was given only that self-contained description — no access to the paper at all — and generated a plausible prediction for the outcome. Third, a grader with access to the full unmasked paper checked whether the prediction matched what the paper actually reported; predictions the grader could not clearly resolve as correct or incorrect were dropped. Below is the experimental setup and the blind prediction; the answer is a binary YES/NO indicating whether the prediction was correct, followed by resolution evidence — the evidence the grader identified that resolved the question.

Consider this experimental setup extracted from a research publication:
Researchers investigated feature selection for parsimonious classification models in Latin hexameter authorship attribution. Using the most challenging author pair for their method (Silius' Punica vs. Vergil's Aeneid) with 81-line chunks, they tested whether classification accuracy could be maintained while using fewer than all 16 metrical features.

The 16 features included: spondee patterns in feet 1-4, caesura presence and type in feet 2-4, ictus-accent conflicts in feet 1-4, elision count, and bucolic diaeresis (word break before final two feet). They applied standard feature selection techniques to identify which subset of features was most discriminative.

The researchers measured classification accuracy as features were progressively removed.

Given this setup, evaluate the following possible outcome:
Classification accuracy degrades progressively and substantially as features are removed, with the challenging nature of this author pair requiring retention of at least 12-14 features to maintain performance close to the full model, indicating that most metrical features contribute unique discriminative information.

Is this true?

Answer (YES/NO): NO